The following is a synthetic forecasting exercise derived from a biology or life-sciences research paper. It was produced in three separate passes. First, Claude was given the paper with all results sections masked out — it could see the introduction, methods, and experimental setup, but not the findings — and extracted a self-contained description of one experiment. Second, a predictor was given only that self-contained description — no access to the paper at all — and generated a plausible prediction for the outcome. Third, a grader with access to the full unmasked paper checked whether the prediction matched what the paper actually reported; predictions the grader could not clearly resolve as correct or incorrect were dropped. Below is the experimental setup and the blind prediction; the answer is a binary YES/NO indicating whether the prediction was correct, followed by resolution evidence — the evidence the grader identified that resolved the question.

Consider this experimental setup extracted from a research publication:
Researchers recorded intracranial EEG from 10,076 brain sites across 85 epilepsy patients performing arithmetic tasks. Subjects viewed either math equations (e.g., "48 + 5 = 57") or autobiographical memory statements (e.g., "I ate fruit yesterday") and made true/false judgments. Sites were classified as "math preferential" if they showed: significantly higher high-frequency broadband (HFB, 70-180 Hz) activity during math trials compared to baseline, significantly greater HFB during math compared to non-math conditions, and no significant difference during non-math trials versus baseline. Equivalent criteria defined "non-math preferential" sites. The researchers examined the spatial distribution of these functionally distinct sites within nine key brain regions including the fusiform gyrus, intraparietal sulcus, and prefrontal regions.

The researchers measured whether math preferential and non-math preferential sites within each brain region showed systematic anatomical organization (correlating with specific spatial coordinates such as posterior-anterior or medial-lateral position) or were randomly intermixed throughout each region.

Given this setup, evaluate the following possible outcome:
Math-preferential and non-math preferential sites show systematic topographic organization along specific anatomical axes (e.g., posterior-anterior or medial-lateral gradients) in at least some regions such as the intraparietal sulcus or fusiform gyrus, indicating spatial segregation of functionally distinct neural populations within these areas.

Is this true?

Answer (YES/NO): YES